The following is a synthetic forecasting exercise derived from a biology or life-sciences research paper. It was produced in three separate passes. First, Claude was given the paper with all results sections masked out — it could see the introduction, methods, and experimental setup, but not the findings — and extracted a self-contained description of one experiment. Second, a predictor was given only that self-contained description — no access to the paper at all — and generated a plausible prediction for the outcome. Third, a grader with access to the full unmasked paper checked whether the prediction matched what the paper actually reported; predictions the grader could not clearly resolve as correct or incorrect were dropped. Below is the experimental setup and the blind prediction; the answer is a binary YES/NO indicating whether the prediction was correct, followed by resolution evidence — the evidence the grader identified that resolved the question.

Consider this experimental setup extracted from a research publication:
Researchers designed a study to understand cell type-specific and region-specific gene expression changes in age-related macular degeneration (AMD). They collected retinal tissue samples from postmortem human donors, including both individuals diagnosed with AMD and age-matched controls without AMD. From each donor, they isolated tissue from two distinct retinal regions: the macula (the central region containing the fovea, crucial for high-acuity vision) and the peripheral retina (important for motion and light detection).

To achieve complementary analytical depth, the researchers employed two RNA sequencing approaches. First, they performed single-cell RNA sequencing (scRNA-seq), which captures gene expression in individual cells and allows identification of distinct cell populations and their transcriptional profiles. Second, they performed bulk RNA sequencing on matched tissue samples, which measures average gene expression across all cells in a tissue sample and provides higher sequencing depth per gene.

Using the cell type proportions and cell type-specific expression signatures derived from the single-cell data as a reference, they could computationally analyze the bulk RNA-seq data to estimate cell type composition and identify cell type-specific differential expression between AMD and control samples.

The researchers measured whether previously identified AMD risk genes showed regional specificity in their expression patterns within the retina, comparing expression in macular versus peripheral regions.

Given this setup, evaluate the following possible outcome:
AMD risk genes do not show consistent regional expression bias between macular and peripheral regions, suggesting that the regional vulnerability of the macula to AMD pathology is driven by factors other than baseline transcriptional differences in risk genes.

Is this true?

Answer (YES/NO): NO